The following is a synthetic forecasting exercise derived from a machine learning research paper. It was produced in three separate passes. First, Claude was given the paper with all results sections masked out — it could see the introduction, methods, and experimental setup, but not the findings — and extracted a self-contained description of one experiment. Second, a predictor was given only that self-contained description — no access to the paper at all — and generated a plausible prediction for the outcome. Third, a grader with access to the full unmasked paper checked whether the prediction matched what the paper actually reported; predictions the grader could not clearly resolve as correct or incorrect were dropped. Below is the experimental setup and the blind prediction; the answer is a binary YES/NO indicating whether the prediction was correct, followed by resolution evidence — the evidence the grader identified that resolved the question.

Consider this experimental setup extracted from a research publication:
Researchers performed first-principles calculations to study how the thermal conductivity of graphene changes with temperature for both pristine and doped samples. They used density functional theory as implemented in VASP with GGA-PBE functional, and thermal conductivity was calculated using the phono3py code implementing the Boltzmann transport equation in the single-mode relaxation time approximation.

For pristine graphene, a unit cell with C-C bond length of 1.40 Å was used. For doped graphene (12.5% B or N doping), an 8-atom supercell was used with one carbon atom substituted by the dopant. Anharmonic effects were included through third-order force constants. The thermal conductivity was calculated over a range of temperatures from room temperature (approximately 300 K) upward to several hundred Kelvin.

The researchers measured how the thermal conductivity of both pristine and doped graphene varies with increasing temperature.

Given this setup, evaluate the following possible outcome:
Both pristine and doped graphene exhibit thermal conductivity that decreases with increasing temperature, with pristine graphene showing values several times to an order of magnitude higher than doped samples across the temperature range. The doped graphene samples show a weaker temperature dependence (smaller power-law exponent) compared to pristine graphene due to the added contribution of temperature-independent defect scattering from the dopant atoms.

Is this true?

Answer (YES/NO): NO